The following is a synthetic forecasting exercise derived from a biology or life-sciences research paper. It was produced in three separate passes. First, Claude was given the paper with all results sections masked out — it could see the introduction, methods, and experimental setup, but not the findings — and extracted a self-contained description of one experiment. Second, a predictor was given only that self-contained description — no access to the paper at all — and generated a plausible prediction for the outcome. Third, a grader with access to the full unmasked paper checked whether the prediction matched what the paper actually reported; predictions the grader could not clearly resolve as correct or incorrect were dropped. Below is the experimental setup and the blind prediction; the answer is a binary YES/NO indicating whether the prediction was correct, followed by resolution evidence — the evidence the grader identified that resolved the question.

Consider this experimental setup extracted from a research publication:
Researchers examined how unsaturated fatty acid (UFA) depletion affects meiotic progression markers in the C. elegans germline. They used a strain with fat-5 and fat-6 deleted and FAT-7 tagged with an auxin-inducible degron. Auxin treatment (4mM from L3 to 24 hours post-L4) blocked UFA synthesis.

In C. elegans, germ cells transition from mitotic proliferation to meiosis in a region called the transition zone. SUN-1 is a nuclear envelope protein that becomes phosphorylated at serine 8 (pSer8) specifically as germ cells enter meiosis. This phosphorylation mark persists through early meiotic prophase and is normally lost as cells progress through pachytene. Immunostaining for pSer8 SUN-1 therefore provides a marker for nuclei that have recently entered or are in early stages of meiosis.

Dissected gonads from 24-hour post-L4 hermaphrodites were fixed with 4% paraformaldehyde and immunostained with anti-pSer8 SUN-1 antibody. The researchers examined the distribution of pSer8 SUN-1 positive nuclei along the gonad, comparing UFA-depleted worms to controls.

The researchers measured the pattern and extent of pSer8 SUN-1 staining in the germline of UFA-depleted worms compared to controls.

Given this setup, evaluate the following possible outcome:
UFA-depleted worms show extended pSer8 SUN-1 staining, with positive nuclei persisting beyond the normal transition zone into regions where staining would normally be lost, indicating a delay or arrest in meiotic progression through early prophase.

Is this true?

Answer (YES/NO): YES